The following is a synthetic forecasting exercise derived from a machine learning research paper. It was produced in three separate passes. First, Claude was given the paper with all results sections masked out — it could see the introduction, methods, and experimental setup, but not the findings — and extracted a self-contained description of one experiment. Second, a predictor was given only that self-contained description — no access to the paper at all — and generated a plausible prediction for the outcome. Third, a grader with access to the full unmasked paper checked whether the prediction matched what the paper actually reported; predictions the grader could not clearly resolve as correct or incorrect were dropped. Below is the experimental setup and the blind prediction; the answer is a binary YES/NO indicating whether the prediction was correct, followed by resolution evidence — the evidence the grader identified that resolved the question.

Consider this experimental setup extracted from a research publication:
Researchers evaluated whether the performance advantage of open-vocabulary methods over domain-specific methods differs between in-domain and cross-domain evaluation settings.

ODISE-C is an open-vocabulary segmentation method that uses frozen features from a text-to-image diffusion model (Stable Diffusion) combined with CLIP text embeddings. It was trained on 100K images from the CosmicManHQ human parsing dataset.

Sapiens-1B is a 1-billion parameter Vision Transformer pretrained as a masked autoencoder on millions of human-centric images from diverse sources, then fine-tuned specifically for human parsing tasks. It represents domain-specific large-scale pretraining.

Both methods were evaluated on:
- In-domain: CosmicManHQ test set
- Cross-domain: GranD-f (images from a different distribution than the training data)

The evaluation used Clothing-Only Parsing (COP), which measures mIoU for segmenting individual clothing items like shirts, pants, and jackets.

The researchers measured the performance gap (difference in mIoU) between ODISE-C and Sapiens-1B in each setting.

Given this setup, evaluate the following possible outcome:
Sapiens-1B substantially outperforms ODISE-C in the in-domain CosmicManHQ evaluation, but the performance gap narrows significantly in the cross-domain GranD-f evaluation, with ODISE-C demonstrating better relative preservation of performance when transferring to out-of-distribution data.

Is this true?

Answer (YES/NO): NO